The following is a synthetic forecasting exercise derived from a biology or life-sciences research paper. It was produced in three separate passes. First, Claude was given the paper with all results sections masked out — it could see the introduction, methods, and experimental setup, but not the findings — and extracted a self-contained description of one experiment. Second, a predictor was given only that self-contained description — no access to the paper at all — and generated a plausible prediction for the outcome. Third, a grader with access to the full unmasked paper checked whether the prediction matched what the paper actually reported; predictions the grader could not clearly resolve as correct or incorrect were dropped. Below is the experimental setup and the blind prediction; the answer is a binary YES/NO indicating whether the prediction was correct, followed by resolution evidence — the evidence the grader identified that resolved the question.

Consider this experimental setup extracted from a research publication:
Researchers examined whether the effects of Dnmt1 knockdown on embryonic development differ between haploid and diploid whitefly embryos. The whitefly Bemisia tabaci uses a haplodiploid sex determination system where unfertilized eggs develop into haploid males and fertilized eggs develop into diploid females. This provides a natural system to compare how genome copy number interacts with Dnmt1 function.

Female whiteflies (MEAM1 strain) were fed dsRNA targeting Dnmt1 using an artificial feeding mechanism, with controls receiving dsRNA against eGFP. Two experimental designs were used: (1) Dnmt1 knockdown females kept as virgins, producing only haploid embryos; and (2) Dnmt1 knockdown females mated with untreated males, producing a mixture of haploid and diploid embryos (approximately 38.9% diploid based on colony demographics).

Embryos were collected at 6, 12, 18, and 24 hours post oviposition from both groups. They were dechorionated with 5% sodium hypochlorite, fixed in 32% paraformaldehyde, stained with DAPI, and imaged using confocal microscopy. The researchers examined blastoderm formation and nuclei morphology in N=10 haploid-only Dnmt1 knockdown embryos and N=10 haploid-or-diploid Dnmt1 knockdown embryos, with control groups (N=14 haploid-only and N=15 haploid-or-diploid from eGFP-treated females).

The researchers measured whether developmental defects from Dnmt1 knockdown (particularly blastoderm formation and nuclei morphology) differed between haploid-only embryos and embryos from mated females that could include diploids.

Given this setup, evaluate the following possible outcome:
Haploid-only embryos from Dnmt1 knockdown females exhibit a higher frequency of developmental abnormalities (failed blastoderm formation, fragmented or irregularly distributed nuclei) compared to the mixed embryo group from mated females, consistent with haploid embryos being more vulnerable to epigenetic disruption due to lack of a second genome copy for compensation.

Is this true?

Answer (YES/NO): NO